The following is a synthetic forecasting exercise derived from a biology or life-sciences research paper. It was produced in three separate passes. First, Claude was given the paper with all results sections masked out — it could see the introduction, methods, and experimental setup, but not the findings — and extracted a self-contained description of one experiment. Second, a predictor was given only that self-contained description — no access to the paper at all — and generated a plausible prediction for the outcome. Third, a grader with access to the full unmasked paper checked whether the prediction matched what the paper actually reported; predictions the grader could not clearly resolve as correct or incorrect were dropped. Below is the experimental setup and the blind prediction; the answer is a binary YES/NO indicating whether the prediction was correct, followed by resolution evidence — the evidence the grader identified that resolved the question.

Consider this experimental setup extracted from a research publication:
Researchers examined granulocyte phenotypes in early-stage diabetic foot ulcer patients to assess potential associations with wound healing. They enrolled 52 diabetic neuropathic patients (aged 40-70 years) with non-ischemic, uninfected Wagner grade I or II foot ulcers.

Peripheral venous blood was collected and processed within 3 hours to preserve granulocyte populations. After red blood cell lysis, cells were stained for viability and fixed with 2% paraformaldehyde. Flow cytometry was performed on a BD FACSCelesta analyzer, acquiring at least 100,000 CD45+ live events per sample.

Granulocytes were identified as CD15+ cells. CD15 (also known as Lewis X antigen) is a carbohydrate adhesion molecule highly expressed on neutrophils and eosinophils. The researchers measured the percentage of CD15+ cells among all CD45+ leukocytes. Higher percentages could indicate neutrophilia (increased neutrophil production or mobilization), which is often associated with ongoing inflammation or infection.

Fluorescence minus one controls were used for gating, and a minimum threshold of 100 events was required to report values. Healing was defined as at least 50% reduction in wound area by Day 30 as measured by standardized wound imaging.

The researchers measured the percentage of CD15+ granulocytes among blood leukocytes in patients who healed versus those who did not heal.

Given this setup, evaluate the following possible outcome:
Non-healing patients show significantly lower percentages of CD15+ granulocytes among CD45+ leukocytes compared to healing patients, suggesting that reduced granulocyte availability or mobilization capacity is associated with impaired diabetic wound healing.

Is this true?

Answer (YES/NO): NO